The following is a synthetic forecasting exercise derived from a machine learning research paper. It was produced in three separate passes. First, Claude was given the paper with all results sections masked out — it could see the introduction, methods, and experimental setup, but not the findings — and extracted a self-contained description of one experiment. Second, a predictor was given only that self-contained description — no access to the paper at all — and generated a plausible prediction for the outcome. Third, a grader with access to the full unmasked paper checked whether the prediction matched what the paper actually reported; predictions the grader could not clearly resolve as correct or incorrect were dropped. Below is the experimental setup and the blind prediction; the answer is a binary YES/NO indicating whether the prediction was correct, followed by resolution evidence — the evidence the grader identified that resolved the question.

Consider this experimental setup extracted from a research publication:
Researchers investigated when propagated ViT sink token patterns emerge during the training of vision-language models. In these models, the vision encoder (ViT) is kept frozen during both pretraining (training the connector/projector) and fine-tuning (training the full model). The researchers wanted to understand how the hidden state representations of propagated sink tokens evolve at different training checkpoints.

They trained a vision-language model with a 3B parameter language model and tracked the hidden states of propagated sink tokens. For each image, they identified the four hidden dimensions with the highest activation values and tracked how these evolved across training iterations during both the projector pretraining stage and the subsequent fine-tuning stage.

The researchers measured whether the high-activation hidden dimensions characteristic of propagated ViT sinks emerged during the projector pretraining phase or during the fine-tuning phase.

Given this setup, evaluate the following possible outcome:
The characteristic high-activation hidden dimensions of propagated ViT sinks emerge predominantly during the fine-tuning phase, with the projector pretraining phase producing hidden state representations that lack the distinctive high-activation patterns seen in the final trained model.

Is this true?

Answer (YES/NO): YES